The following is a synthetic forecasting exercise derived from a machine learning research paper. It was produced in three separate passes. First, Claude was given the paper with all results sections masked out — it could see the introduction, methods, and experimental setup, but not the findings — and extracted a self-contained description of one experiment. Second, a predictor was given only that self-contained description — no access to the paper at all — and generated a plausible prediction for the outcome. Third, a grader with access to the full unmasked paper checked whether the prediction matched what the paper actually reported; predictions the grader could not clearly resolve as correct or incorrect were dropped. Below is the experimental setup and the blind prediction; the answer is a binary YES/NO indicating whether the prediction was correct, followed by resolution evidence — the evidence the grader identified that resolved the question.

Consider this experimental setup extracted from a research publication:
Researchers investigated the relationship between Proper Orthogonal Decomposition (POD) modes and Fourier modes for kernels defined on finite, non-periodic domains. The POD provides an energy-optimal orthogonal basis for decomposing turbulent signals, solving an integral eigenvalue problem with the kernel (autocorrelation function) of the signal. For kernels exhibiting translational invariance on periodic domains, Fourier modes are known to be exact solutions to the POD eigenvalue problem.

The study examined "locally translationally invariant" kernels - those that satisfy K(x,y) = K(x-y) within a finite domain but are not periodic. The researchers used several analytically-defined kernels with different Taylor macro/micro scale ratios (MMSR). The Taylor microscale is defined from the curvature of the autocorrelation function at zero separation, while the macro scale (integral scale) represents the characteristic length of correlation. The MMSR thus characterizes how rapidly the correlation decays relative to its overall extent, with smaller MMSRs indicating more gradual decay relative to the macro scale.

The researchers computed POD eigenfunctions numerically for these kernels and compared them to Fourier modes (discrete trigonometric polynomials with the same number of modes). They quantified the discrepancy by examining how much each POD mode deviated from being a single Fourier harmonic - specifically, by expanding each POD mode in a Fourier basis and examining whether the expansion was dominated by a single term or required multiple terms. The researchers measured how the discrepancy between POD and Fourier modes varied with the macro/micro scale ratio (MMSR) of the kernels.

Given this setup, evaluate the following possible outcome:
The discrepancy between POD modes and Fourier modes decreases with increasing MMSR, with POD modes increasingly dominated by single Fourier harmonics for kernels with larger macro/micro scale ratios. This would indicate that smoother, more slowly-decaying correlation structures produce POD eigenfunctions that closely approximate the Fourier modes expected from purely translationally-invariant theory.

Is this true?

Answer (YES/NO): YES